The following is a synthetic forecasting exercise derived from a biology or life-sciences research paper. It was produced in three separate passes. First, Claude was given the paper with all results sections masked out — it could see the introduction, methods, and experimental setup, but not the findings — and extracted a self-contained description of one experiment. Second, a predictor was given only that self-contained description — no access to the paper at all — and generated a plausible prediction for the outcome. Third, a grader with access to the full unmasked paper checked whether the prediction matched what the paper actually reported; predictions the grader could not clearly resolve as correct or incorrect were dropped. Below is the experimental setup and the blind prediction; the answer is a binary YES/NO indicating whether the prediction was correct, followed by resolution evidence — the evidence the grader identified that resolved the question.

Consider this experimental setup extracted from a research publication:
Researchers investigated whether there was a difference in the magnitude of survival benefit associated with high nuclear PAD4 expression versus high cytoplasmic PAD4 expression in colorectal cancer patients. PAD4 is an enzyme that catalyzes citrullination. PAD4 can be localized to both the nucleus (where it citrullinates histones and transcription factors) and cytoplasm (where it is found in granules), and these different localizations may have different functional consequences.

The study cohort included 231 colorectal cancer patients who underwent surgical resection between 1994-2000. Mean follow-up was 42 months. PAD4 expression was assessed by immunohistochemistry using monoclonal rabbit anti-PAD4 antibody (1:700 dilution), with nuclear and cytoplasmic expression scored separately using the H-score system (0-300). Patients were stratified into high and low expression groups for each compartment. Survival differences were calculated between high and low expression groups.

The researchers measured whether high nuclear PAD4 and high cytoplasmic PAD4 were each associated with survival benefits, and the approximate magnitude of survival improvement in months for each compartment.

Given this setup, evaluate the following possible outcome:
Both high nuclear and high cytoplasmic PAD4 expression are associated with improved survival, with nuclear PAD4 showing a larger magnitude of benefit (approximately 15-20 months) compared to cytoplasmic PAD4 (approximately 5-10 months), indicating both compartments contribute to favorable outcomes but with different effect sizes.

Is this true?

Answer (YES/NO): NO